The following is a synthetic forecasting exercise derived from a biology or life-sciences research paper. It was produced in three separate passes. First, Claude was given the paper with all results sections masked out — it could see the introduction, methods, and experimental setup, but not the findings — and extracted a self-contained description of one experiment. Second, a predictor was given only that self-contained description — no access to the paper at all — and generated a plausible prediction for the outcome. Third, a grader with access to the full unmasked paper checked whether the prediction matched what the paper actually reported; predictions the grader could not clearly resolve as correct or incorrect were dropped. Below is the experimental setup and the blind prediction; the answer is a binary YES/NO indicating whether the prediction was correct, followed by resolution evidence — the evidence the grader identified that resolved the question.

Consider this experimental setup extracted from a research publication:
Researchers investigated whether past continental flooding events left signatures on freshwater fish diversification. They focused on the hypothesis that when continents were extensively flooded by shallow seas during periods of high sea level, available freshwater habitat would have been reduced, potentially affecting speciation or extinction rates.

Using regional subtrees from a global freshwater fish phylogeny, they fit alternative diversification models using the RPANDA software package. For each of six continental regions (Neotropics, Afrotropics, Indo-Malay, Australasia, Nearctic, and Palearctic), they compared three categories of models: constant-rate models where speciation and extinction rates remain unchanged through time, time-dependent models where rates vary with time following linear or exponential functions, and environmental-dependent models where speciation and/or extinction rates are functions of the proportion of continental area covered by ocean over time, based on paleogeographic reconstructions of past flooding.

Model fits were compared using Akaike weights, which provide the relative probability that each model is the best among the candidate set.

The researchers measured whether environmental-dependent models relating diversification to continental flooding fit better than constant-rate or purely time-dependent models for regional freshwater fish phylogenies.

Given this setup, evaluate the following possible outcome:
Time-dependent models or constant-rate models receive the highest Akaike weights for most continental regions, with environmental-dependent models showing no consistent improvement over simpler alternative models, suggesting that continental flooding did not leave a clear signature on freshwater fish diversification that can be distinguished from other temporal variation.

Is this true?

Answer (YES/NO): YES